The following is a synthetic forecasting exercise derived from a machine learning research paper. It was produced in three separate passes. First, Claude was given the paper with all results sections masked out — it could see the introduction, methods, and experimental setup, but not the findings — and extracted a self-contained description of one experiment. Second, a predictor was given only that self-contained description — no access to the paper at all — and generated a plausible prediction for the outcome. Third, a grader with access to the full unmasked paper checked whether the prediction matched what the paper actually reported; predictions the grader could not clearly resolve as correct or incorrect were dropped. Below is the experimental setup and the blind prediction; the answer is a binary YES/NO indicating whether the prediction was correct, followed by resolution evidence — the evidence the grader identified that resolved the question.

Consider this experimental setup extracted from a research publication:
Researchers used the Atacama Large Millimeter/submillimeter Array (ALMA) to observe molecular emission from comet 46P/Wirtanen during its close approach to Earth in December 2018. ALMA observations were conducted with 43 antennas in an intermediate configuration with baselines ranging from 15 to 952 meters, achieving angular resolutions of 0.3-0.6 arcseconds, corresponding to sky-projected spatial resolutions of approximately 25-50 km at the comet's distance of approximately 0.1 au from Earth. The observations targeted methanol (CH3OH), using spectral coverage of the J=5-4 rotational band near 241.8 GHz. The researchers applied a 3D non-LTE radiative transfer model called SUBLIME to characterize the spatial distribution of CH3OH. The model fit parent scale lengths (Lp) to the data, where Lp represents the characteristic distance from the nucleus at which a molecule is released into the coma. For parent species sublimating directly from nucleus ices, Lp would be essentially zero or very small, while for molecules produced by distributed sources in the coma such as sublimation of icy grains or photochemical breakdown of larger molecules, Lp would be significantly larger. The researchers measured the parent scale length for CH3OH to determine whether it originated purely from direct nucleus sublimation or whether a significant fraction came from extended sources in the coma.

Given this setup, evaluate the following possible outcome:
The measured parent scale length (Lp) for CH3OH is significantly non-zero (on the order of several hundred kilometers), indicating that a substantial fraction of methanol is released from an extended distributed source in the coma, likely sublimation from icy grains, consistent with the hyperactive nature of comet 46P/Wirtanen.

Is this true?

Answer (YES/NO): NO